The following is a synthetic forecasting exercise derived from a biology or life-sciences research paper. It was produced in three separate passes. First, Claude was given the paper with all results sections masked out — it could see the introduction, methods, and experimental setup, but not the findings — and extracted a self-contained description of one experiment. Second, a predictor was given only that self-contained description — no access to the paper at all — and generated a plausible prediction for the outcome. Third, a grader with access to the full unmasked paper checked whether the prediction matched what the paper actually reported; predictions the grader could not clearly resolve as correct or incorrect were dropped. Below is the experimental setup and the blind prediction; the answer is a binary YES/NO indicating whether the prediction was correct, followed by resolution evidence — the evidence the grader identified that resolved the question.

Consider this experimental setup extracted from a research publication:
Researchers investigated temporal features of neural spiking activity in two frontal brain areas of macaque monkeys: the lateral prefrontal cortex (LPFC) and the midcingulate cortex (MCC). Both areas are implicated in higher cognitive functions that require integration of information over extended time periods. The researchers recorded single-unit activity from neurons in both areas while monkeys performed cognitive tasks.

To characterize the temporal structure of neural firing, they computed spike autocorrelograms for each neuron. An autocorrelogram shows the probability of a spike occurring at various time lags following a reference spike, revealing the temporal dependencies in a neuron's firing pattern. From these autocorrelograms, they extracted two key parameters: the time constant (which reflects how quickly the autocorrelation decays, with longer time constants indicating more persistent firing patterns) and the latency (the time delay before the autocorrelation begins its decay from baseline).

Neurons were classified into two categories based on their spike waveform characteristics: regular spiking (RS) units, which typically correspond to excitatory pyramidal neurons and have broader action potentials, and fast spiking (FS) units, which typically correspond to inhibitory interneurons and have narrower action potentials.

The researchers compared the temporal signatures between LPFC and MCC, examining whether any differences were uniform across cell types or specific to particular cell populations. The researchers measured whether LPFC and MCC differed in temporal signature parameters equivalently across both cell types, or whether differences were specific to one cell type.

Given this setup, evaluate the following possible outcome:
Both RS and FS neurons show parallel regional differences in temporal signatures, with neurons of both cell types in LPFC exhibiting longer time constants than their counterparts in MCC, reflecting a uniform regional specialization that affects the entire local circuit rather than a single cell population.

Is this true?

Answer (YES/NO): NO